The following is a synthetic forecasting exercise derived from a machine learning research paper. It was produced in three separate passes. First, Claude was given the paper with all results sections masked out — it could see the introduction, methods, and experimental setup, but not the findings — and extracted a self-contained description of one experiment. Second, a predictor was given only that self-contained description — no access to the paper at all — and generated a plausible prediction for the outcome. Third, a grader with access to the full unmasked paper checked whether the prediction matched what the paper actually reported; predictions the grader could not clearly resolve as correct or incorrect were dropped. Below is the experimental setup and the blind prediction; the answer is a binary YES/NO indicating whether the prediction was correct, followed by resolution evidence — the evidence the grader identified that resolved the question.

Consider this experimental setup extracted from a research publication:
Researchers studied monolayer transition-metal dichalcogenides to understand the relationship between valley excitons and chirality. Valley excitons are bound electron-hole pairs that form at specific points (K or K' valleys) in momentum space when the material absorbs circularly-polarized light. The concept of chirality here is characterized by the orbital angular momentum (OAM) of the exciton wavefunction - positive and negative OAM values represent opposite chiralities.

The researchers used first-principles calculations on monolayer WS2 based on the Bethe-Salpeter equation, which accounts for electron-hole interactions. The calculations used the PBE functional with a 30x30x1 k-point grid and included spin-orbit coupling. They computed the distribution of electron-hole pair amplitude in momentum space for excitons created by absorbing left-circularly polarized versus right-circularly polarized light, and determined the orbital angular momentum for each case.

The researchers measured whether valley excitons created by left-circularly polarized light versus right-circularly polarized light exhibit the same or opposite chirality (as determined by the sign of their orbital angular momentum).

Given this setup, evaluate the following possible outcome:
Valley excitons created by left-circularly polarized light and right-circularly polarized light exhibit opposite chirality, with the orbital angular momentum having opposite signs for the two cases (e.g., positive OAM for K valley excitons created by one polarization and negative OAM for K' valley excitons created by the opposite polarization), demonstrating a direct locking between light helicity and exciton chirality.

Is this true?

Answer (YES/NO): YES